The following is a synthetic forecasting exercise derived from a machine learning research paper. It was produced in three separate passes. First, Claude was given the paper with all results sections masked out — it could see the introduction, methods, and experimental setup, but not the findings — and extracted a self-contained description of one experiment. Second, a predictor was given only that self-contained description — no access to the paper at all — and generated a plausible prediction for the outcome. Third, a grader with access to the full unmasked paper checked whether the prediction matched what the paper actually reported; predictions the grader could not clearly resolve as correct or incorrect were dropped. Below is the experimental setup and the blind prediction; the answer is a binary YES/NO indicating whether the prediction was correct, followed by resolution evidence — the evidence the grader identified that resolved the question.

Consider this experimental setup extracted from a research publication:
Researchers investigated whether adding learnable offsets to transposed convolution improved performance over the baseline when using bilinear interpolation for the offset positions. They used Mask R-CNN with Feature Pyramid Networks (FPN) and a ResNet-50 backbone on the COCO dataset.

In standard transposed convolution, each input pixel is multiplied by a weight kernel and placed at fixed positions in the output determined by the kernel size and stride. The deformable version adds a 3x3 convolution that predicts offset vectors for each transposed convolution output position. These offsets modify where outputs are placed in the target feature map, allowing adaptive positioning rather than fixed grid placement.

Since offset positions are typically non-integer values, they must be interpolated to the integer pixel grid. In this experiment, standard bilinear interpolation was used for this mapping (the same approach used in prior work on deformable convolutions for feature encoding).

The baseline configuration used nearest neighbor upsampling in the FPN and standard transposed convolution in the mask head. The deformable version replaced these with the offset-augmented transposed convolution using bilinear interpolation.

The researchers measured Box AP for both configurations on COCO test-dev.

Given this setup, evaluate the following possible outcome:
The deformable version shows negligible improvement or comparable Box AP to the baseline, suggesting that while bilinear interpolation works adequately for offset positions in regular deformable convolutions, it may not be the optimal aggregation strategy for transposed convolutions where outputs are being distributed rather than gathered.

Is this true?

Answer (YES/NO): NO